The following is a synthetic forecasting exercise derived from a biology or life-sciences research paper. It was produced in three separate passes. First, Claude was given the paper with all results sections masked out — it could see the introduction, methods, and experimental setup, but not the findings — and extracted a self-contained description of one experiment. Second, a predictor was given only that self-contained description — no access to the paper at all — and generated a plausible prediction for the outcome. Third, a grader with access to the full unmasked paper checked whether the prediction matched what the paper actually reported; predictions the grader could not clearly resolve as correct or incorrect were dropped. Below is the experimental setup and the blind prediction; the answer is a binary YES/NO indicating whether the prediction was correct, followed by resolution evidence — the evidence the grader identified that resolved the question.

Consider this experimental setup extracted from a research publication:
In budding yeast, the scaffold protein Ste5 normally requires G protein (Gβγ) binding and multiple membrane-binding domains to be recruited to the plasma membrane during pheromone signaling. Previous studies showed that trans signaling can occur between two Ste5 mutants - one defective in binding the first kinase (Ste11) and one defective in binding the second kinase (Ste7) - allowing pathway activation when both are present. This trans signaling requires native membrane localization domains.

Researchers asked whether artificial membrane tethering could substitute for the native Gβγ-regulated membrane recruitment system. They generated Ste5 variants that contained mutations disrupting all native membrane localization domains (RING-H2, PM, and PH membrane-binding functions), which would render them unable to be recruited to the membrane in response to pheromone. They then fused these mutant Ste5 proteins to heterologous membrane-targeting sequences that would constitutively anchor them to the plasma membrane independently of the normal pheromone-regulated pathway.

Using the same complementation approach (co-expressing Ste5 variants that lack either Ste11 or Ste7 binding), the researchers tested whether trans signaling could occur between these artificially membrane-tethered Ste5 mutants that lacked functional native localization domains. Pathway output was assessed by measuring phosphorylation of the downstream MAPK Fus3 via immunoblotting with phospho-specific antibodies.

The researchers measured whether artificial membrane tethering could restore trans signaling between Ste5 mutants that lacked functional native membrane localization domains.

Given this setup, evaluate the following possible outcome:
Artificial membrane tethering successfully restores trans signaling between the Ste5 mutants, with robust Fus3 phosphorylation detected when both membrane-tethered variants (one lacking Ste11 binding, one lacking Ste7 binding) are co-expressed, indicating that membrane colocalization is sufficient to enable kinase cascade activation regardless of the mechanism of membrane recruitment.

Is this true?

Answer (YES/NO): YES